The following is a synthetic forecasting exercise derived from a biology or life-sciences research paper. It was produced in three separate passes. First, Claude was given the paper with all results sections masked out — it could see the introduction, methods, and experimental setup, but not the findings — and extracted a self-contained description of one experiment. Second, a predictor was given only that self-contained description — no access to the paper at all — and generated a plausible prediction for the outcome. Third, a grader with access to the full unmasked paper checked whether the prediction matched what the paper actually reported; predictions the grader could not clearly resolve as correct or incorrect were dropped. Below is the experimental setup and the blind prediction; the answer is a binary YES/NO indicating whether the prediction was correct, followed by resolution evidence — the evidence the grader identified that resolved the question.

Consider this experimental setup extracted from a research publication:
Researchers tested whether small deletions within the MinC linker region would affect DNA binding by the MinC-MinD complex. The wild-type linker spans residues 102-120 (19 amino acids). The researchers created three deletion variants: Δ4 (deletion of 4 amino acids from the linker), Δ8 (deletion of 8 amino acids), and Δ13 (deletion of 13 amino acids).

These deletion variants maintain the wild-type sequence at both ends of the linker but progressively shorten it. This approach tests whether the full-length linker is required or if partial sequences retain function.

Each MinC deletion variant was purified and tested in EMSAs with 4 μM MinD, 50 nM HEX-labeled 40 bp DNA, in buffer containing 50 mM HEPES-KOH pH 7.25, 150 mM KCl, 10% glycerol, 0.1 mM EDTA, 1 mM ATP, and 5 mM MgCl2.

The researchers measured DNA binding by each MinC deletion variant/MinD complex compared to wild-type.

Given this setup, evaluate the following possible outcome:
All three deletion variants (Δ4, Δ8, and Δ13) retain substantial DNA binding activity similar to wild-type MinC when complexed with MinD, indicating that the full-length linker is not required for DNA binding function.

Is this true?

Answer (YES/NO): NO